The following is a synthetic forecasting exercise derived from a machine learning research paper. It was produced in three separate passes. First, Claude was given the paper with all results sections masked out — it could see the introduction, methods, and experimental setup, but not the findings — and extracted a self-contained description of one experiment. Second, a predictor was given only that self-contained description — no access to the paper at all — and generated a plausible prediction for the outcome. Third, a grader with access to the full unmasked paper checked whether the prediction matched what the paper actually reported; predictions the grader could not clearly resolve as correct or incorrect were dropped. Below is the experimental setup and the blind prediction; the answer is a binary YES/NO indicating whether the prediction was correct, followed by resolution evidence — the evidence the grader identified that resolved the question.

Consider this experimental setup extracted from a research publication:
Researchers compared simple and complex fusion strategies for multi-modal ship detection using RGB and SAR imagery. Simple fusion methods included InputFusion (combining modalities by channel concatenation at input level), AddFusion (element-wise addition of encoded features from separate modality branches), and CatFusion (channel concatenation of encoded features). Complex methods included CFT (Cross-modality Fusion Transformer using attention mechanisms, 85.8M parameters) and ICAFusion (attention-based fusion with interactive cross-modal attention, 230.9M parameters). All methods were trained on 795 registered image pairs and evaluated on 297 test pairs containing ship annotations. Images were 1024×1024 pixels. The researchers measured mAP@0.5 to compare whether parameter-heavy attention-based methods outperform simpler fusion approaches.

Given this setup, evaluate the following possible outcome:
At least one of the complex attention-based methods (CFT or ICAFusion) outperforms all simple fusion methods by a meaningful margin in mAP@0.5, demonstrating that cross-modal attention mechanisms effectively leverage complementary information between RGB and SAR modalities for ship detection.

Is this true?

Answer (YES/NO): YES